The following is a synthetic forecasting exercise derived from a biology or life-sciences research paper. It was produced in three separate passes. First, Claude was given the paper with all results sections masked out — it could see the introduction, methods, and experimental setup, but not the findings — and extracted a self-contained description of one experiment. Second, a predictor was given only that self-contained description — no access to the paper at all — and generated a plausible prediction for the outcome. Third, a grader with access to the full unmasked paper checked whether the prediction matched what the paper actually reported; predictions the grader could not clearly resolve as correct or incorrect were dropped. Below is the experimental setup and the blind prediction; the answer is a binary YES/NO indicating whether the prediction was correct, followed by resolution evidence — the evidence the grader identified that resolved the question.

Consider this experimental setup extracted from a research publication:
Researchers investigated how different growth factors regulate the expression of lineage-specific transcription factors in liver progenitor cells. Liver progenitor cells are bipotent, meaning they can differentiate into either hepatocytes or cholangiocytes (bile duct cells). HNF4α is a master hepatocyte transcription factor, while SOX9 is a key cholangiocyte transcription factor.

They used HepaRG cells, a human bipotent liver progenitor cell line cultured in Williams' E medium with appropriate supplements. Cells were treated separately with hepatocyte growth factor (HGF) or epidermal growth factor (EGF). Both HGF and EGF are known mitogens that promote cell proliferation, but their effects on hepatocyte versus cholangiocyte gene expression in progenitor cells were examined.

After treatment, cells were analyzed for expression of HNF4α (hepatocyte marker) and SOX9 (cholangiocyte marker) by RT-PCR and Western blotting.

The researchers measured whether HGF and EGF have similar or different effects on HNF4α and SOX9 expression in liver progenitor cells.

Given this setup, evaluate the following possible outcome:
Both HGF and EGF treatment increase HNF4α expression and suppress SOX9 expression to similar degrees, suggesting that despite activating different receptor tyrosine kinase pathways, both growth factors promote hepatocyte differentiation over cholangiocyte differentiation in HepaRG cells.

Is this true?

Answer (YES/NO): NO